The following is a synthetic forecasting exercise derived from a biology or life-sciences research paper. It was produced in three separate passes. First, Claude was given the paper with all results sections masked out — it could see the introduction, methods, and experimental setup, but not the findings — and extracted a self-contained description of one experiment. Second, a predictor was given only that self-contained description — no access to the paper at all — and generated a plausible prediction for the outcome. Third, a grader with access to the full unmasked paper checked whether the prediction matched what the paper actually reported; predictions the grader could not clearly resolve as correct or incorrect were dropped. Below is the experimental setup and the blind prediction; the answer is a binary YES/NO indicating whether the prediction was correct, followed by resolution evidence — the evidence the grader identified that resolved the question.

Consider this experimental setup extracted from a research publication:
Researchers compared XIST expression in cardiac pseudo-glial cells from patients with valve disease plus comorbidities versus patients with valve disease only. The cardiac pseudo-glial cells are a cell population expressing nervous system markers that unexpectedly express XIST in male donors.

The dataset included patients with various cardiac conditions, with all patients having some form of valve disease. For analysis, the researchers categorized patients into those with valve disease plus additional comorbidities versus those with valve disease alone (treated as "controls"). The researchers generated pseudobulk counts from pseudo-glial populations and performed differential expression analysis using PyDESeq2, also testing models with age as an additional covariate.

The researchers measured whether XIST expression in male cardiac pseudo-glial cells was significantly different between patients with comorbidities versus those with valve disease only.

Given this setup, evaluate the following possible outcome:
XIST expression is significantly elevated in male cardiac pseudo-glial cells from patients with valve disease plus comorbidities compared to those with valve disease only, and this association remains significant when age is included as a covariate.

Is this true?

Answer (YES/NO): YES